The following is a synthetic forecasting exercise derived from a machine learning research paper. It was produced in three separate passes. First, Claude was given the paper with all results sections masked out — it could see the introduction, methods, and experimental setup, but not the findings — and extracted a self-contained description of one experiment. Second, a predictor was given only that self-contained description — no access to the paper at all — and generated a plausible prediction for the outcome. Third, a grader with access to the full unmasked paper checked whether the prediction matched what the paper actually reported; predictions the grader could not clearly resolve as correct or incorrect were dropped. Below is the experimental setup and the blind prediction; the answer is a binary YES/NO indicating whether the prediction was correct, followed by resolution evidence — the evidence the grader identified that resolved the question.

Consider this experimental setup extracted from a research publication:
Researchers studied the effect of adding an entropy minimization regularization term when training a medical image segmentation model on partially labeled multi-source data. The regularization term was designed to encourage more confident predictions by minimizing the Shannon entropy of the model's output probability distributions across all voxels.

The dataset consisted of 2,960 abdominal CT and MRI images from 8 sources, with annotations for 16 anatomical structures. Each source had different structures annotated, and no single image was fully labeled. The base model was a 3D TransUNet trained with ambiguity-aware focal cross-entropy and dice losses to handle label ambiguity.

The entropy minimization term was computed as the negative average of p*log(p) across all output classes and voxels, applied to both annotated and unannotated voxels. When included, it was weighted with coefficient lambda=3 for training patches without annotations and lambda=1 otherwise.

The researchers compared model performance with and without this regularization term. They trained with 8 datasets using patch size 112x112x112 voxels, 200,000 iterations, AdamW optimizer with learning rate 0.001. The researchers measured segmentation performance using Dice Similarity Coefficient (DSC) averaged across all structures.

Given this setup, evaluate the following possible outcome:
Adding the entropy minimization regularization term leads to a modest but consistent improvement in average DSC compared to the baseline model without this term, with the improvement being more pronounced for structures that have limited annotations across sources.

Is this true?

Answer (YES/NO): NO